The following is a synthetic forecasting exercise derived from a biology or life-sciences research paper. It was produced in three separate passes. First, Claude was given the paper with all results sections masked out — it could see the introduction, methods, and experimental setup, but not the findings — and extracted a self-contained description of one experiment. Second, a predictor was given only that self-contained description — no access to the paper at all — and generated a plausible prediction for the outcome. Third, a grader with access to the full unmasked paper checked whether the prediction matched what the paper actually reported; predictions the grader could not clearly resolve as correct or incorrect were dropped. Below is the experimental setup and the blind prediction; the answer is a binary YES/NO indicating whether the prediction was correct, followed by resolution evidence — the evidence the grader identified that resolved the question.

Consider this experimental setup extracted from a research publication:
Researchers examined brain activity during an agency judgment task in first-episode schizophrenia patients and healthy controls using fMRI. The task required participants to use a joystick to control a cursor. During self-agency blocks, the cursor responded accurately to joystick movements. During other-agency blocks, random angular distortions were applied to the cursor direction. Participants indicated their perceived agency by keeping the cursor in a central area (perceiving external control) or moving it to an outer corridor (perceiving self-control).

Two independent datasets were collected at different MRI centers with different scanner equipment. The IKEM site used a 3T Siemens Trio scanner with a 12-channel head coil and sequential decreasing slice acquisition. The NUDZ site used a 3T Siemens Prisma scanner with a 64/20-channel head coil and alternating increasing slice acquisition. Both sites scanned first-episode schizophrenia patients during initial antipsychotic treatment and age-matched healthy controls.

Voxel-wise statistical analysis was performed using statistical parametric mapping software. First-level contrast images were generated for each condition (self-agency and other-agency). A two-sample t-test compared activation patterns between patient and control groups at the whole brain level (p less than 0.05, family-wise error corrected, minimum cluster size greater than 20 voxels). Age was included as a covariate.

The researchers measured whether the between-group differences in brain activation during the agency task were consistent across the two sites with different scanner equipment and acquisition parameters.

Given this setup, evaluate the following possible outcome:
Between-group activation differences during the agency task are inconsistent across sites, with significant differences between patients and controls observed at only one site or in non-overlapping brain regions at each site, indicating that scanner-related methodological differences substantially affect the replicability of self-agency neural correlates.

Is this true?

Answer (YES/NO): NO